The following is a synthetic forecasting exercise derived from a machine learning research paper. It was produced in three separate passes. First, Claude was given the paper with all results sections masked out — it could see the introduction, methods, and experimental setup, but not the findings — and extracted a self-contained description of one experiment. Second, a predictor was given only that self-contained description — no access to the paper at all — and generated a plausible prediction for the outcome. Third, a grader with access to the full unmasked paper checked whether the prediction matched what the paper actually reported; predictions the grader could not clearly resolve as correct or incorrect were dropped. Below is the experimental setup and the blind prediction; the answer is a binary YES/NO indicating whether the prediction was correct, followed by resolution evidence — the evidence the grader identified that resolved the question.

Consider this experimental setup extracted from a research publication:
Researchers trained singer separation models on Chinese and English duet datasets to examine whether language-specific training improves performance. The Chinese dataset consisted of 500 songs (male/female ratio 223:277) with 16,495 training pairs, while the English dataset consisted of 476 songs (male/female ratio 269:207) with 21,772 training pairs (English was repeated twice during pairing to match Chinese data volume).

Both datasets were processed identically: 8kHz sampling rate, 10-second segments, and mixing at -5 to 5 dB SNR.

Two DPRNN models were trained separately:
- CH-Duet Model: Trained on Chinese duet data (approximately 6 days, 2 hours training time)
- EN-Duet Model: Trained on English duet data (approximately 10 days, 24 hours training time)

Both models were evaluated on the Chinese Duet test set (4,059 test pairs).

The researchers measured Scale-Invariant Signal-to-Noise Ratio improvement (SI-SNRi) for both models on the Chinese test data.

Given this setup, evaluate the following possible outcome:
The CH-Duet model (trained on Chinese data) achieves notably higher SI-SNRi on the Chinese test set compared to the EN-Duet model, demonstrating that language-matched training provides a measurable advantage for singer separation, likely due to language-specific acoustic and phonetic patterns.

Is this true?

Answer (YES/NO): NO